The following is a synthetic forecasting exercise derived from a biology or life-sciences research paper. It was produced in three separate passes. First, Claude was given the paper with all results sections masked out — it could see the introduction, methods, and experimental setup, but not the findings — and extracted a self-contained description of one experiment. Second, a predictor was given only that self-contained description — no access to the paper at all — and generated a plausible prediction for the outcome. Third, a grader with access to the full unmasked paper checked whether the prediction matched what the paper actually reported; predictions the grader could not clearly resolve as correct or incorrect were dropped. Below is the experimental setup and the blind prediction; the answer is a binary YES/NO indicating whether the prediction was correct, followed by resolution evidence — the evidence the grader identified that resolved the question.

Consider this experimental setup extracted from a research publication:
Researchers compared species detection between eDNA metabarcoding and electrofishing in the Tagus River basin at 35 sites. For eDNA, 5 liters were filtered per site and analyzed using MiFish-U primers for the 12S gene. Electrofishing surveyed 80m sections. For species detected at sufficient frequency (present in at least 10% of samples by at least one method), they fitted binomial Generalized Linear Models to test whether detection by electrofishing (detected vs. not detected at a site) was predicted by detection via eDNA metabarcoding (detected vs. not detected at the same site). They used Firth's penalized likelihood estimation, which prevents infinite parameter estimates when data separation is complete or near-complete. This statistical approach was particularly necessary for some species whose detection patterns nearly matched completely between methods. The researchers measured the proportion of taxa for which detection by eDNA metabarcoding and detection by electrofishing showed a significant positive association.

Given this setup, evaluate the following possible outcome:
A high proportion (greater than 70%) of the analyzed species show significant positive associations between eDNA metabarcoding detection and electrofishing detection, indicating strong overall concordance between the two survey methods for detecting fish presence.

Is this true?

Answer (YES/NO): YES